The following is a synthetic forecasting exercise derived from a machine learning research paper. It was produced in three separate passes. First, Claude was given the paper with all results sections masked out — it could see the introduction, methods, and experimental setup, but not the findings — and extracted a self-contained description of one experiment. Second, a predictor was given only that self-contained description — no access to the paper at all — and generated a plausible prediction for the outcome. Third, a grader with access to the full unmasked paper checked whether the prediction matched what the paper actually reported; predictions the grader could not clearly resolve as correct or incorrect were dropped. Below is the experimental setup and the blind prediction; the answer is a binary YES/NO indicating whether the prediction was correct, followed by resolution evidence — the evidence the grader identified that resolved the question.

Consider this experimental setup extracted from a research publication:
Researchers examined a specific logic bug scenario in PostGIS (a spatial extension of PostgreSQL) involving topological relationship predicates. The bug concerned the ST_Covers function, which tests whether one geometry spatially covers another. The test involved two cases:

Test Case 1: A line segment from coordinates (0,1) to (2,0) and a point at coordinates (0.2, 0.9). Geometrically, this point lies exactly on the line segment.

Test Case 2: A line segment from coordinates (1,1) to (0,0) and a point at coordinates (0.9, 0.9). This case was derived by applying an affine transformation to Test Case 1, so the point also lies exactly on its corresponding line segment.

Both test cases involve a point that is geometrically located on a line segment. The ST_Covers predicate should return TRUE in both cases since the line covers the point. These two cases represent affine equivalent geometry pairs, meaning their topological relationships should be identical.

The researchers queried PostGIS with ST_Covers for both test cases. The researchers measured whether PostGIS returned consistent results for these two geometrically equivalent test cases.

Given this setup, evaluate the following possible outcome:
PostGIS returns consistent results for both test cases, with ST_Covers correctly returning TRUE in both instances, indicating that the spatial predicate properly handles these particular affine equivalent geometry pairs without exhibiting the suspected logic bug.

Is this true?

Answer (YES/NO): NO